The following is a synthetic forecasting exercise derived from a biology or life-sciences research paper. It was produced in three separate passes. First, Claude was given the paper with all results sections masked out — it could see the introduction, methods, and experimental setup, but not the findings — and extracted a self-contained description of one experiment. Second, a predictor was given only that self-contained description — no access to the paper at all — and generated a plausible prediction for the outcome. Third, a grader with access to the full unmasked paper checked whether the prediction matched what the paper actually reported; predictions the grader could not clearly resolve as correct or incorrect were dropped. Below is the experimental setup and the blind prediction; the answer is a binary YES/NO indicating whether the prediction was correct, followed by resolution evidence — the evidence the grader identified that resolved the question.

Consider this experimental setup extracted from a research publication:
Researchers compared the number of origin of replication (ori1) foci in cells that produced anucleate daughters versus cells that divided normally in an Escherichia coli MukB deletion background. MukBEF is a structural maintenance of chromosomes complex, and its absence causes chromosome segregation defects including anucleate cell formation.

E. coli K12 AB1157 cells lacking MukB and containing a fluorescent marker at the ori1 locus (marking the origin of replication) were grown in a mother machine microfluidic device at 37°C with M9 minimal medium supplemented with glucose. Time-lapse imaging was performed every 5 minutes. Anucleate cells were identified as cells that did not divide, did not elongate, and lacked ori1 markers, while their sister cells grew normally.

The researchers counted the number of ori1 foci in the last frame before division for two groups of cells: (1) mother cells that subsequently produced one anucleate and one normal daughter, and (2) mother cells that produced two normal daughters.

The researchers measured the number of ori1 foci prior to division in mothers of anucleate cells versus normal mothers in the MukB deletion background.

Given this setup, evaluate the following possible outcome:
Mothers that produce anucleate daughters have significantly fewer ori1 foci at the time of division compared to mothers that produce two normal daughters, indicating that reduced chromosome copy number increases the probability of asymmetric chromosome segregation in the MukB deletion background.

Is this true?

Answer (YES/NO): NO